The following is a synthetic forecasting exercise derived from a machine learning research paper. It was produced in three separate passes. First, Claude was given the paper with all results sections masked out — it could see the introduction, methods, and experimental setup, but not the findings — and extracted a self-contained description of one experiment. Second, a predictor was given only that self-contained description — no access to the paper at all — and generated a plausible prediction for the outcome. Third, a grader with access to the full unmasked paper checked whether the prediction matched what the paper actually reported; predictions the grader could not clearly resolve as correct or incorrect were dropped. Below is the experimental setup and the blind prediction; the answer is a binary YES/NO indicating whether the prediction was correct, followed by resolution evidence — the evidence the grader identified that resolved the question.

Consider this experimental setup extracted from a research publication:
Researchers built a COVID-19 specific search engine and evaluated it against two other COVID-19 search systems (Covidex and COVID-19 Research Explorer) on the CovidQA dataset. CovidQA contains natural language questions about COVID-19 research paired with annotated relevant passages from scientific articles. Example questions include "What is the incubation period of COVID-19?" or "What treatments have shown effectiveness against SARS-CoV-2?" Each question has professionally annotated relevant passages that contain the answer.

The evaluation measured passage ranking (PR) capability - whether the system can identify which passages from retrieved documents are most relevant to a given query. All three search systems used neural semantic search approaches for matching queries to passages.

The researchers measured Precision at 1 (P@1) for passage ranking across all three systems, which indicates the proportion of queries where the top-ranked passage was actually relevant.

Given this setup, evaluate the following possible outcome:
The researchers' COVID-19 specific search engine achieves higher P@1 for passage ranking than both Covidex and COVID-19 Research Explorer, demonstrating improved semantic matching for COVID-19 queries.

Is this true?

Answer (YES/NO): NO